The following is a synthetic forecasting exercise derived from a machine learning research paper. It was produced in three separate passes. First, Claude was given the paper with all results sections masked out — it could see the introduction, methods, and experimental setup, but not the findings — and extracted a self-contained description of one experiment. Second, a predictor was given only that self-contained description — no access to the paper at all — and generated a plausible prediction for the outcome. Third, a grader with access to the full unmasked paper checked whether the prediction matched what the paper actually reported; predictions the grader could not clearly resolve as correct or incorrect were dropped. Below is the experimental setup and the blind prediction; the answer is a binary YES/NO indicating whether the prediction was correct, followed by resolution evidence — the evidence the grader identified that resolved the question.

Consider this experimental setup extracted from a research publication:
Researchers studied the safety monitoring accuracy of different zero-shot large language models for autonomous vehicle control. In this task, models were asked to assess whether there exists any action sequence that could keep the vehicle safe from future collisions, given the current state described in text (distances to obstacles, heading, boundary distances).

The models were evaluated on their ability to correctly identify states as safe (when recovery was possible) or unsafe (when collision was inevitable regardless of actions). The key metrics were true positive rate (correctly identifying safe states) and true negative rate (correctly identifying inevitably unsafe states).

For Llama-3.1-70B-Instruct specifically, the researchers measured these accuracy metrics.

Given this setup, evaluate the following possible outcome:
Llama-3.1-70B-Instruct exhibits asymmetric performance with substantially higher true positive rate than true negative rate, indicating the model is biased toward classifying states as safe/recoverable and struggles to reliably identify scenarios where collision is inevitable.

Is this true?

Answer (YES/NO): YES